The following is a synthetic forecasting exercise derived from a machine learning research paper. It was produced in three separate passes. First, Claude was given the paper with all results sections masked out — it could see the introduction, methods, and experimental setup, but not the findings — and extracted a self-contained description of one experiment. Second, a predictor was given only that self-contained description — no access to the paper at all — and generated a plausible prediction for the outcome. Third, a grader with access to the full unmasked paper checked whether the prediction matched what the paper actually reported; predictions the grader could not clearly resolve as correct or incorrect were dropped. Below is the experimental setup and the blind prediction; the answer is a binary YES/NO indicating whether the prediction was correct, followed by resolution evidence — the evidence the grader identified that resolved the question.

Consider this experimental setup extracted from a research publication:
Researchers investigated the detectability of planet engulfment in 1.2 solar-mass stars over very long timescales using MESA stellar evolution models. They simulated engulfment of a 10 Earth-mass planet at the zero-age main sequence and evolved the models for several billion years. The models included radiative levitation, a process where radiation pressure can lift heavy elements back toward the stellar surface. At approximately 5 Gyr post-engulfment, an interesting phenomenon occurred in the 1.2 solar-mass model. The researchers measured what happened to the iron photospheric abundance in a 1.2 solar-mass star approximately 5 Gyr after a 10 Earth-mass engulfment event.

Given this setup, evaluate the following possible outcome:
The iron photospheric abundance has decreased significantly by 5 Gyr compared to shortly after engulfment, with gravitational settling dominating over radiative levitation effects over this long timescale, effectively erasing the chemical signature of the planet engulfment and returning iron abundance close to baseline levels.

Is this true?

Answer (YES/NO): NO